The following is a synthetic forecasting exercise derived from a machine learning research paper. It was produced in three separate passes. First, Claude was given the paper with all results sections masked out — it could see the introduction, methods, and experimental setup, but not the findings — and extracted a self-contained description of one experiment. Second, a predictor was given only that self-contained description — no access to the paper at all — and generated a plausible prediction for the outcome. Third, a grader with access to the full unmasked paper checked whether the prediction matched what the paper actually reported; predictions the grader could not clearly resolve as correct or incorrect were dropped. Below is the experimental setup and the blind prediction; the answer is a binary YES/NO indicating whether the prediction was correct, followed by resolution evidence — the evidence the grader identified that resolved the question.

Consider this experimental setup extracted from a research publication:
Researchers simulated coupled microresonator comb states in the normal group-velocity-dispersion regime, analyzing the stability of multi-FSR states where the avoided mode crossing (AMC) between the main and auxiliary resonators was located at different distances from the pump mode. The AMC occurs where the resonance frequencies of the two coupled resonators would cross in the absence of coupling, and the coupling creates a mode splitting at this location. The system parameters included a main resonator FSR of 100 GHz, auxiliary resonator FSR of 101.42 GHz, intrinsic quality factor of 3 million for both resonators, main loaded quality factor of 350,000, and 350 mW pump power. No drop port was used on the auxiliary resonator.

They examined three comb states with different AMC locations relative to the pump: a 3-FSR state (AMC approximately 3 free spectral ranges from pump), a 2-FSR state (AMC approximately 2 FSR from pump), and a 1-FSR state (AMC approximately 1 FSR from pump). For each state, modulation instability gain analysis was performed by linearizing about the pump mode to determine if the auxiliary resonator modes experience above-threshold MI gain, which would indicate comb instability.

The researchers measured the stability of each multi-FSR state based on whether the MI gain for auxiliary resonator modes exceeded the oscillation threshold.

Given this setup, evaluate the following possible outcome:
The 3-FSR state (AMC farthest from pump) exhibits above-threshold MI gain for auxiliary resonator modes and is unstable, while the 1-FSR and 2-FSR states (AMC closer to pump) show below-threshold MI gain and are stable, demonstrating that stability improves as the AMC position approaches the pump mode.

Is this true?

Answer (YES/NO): NO